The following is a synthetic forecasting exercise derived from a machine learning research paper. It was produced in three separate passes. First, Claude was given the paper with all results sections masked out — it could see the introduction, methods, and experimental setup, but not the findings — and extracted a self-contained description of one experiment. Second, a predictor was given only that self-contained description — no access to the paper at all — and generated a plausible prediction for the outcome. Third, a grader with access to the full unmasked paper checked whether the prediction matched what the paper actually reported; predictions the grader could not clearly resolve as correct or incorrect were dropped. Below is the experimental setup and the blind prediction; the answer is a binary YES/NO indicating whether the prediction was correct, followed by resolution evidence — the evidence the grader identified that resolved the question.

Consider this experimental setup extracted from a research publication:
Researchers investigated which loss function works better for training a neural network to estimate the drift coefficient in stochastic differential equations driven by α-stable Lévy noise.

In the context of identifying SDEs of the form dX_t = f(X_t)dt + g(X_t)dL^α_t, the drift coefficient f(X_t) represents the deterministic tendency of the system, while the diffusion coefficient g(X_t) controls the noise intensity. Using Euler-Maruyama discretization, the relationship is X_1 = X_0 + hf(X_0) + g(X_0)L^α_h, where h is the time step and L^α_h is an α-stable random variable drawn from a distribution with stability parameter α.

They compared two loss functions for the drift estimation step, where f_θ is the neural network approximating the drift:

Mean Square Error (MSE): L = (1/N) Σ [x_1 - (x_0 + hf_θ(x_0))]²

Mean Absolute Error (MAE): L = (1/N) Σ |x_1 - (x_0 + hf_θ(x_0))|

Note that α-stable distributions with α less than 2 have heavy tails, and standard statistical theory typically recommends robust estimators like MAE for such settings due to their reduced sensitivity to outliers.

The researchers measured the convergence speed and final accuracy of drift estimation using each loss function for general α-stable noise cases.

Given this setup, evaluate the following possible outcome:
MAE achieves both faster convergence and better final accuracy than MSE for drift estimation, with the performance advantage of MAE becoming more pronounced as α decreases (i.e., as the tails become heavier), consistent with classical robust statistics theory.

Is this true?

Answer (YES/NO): NO